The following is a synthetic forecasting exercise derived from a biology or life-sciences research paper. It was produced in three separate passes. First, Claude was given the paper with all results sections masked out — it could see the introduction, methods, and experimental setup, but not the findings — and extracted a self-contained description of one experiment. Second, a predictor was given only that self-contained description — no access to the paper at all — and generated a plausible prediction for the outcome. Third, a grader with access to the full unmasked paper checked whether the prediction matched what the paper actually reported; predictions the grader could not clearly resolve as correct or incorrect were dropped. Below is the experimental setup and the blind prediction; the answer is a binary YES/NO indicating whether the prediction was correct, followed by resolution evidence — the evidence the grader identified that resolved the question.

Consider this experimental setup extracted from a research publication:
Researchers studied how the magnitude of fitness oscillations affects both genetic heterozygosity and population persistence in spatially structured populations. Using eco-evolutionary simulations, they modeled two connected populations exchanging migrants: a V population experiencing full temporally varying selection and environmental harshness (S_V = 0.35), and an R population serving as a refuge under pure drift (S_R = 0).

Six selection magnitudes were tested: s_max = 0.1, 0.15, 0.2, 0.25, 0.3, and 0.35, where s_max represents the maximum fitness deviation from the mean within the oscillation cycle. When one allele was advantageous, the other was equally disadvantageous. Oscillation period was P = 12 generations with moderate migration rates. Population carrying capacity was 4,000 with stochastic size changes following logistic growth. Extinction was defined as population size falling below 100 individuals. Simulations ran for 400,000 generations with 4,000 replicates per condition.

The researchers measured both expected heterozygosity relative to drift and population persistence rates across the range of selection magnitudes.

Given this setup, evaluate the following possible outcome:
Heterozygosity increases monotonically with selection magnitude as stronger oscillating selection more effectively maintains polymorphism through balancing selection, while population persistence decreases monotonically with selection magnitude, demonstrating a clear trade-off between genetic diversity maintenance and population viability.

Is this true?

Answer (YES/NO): NO